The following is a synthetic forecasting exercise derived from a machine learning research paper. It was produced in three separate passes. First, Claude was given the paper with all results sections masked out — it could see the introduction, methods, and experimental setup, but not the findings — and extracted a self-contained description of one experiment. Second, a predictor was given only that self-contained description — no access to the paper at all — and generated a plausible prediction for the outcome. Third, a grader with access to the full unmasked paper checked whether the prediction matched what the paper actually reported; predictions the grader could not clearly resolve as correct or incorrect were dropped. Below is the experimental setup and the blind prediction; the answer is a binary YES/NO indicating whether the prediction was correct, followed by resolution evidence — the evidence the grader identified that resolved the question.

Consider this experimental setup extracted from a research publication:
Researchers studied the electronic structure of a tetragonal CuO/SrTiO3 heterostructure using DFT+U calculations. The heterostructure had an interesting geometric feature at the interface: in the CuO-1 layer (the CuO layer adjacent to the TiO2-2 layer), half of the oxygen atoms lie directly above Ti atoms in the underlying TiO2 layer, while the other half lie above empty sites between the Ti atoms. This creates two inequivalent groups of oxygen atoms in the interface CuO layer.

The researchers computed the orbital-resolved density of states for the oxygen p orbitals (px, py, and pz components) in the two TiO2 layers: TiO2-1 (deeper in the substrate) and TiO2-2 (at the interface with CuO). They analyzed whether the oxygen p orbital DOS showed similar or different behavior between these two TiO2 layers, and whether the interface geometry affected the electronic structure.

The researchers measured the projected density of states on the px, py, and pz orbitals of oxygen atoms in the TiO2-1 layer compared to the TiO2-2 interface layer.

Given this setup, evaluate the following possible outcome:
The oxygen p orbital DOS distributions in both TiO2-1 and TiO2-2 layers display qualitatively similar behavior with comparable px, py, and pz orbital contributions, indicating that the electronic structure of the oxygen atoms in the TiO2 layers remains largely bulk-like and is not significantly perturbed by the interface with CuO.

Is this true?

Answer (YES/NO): NO